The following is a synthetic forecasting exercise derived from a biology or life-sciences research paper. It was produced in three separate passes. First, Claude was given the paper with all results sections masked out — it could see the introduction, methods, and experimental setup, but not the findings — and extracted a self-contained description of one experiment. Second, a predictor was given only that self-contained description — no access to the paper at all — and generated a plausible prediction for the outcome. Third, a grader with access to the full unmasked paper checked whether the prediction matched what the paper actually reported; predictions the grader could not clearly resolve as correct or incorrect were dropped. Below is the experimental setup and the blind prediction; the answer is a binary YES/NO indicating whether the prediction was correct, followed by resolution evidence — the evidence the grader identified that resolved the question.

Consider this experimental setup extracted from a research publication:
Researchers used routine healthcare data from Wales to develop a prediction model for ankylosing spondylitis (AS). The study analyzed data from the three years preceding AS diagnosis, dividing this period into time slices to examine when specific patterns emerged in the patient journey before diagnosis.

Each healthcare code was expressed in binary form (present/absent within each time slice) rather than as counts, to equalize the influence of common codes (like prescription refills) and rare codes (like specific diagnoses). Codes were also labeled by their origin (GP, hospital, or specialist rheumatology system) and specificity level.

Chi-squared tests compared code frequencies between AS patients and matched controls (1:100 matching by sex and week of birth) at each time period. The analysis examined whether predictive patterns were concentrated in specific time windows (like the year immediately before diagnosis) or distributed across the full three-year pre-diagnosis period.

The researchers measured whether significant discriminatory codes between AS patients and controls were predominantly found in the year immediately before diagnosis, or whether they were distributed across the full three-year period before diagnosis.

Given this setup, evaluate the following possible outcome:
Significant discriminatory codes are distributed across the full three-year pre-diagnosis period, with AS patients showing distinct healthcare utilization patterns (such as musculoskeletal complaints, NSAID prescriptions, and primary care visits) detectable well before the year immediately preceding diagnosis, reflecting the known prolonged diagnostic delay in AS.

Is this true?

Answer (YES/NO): YES